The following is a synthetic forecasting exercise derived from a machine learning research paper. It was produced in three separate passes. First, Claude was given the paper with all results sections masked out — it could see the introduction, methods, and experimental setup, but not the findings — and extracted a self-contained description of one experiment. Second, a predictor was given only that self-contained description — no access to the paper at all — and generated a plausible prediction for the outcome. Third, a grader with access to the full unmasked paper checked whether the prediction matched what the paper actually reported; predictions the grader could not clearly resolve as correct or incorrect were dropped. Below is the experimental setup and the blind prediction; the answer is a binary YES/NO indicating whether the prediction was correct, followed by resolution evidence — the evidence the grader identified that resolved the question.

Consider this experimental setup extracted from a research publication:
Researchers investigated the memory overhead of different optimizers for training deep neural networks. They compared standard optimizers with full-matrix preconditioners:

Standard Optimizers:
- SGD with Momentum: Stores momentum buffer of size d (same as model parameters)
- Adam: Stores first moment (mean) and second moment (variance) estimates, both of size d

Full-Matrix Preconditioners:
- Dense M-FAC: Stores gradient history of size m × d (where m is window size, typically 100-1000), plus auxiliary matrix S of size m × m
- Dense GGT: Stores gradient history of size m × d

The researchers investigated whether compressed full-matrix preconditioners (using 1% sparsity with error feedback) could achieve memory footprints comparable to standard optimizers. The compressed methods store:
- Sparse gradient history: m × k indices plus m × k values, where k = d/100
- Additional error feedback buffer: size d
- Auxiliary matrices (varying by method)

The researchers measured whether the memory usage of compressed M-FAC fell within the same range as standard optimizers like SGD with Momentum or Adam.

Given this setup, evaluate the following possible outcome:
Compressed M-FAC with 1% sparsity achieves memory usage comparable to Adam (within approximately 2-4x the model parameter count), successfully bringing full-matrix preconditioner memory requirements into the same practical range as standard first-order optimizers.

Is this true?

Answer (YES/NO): YES